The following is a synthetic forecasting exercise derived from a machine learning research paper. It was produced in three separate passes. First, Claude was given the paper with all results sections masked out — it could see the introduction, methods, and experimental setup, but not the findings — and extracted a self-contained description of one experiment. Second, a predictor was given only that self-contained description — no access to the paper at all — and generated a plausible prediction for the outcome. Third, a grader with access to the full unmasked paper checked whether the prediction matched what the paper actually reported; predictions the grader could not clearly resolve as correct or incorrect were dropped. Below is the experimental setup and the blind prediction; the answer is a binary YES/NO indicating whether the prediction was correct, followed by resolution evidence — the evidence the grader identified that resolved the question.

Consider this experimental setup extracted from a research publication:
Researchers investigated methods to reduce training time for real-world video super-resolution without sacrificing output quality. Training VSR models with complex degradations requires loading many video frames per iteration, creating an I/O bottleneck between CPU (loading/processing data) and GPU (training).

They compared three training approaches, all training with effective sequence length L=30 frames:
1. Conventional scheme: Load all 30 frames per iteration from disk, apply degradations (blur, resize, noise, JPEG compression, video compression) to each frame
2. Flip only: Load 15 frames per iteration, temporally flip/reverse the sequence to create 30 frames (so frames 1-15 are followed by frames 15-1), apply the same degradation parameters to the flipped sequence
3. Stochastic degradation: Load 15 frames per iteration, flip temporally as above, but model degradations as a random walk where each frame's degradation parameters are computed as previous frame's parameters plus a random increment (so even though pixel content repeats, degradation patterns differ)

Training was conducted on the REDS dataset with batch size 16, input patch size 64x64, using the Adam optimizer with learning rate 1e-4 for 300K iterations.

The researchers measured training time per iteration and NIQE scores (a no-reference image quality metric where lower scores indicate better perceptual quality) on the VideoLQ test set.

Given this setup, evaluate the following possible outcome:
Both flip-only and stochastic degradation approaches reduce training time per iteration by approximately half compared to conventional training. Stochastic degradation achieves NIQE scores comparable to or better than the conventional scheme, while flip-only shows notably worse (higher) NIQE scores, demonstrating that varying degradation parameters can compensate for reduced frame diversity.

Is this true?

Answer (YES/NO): NO